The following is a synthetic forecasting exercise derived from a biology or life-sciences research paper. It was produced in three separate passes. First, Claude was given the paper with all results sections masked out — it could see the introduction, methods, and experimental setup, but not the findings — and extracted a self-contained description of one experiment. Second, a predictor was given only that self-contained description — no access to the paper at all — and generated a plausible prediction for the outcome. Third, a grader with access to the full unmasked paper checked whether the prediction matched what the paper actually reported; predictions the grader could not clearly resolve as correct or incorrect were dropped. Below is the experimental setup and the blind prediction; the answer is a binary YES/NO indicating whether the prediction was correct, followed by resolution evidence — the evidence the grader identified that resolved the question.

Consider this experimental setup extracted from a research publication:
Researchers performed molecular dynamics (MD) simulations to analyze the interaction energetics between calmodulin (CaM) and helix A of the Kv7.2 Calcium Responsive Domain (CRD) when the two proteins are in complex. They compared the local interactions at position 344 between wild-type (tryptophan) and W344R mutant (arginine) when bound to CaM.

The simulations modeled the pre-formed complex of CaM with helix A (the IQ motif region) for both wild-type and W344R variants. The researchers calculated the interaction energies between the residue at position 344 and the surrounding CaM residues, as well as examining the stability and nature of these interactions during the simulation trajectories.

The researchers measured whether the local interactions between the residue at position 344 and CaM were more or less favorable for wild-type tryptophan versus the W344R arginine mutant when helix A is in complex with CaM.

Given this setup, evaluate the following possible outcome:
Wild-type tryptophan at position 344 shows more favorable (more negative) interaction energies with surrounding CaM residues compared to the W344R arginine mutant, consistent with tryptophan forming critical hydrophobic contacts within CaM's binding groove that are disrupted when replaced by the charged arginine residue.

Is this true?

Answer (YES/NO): NO